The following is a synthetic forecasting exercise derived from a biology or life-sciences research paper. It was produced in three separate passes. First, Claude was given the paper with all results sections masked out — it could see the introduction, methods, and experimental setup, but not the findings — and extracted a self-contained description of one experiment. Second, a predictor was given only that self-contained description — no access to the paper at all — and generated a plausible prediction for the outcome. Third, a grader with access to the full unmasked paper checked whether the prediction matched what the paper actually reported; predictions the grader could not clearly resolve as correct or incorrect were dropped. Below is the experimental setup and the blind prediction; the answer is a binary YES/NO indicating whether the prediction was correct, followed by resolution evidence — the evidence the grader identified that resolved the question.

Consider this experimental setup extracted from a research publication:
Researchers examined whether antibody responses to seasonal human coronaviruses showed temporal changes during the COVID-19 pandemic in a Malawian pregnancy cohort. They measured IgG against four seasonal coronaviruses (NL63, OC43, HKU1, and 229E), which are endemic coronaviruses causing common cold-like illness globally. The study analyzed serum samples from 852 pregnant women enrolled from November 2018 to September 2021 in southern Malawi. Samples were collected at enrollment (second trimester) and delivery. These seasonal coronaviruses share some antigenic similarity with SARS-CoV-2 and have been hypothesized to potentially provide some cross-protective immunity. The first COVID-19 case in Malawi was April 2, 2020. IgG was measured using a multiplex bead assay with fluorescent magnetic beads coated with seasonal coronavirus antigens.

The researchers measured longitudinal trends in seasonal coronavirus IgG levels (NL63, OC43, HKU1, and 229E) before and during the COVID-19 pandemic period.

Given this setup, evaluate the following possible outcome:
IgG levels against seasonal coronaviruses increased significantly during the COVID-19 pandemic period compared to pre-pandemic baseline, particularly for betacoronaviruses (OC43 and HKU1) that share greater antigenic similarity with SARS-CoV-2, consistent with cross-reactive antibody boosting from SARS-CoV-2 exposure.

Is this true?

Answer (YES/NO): NO